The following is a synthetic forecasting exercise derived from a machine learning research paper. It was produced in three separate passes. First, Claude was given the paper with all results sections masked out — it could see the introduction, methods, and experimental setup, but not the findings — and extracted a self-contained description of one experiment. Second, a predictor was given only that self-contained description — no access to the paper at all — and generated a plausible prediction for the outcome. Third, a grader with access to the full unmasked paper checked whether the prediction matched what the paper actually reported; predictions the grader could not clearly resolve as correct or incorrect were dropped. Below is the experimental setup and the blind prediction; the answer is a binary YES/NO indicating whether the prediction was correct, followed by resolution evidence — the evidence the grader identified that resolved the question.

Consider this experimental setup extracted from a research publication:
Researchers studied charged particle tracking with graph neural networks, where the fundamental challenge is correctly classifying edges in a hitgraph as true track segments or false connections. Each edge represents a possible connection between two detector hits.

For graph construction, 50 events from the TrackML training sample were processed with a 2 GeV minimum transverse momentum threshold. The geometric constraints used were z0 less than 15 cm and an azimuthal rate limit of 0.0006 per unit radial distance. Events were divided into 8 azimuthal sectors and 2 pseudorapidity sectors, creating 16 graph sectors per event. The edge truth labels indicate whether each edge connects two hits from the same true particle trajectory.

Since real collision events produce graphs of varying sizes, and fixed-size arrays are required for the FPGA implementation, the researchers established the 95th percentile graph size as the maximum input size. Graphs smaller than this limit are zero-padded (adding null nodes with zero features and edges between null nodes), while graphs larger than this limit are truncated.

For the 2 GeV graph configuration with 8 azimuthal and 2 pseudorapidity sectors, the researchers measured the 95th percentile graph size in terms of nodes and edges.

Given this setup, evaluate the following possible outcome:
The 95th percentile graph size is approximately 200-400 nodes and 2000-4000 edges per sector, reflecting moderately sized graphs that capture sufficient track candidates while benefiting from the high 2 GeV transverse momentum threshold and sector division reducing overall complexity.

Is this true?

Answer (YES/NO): NO